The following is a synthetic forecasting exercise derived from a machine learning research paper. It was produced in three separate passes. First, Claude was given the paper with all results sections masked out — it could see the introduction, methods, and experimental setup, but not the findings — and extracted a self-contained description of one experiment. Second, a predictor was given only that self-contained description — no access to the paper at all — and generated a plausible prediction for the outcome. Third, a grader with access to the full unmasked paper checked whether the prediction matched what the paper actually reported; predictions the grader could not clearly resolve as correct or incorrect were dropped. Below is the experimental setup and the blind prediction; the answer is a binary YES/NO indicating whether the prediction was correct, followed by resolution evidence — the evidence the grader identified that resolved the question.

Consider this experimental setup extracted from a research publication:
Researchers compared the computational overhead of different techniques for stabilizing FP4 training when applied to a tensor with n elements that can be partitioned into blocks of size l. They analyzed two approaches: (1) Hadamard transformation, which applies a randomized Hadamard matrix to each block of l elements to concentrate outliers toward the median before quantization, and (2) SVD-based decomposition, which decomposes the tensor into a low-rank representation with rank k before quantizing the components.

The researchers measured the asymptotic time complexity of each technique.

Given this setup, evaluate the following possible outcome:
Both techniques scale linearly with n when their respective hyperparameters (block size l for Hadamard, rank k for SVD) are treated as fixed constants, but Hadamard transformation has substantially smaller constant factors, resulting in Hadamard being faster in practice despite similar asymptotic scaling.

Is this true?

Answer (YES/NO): NO